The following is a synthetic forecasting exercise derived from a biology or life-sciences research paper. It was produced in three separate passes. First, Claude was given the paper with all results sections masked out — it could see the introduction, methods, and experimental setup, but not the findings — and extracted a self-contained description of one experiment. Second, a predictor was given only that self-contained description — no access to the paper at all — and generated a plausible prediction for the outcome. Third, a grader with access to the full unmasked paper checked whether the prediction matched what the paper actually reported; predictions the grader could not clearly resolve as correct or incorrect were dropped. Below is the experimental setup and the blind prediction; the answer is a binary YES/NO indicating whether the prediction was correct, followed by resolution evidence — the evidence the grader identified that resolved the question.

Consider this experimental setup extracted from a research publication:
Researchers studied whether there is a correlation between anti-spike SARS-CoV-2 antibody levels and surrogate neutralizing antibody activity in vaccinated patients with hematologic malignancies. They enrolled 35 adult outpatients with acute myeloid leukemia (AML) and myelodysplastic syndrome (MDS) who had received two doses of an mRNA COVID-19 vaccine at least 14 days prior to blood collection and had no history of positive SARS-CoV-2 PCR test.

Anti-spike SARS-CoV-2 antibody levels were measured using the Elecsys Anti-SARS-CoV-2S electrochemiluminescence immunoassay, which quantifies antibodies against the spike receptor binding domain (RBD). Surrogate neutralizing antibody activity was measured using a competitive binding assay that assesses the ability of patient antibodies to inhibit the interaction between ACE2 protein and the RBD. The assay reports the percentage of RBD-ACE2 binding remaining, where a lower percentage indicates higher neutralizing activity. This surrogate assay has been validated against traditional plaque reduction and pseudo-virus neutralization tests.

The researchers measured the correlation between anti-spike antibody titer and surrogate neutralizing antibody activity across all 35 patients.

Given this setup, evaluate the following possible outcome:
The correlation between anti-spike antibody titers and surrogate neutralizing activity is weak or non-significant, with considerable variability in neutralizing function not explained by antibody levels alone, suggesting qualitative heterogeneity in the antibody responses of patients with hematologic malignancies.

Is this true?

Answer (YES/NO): NO